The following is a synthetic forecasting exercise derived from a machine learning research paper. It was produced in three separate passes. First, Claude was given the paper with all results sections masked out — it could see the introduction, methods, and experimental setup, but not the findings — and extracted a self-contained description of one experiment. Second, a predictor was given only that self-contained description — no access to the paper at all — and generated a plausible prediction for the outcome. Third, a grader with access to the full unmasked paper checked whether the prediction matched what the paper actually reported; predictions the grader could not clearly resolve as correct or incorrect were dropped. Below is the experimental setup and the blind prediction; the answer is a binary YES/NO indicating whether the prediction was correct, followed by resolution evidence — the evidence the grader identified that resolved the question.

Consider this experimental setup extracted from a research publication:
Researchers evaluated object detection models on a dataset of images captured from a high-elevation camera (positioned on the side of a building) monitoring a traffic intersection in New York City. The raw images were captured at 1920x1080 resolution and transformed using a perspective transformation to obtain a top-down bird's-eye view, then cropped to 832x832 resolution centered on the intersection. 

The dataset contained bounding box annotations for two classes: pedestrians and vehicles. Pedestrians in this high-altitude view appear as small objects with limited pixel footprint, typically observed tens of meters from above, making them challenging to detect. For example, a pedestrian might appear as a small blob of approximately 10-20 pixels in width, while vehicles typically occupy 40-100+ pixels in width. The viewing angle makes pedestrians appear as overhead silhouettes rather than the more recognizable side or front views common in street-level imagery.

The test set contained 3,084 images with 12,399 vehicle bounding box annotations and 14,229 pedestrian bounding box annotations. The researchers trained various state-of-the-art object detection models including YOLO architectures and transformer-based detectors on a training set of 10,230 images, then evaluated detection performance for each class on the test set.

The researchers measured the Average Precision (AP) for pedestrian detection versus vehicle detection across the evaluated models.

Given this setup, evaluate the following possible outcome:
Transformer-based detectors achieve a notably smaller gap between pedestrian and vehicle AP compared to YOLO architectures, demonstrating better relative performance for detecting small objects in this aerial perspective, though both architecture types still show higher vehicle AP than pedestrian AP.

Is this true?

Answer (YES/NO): NO